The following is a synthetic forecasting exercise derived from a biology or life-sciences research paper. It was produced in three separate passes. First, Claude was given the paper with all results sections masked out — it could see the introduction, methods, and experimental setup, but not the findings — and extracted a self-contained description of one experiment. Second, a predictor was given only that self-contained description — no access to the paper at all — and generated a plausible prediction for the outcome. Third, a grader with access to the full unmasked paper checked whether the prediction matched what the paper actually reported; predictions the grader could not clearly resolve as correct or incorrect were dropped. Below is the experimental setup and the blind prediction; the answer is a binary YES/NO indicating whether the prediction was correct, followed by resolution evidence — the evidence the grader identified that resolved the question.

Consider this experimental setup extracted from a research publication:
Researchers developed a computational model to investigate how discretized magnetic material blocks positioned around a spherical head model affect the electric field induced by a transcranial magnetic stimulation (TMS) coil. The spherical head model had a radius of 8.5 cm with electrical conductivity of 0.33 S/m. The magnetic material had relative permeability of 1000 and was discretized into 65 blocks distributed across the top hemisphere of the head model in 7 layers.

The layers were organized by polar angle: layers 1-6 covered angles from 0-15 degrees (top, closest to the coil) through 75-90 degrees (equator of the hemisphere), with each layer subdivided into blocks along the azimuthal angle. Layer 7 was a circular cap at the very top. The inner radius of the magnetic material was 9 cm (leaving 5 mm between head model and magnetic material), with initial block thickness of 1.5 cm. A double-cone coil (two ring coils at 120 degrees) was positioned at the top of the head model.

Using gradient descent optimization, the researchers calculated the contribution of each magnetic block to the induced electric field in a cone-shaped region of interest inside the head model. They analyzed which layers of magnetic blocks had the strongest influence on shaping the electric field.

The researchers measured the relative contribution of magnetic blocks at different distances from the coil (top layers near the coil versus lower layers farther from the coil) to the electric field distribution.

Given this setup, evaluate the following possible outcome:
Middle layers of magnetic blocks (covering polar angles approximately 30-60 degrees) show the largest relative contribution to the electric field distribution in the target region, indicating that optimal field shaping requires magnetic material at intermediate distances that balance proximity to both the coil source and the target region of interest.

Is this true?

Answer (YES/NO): NO